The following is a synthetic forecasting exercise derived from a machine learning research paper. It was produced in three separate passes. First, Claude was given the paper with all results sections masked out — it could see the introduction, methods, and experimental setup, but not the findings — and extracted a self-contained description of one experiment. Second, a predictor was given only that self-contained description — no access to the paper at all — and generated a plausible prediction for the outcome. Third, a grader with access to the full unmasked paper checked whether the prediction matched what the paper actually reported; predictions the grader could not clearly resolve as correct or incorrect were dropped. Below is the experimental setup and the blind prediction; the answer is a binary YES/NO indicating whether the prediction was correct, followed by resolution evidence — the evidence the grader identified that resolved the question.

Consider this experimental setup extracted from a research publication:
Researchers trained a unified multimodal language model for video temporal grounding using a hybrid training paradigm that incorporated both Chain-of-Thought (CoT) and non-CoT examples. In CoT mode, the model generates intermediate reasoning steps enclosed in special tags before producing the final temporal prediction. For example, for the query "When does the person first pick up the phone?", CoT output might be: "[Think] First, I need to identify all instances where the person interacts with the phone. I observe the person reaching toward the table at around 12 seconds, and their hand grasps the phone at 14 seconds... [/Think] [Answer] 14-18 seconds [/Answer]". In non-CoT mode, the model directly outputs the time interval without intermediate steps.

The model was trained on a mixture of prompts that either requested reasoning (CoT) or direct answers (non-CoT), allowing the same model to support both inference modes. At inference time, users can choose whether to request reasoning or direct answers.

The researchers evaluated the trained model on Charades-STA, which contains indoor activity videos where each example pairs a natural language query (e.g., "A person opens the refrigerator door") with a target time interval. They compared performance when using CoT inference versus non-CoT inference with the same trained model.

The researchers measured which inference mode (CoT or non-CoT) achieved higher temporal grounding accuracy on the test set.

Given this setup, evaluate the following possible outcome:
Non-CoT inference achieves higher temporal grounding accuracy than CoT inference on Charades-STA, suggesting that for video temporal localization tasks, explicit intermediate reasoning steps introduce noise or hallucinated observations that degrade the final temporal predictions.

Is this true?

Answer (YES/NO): NO